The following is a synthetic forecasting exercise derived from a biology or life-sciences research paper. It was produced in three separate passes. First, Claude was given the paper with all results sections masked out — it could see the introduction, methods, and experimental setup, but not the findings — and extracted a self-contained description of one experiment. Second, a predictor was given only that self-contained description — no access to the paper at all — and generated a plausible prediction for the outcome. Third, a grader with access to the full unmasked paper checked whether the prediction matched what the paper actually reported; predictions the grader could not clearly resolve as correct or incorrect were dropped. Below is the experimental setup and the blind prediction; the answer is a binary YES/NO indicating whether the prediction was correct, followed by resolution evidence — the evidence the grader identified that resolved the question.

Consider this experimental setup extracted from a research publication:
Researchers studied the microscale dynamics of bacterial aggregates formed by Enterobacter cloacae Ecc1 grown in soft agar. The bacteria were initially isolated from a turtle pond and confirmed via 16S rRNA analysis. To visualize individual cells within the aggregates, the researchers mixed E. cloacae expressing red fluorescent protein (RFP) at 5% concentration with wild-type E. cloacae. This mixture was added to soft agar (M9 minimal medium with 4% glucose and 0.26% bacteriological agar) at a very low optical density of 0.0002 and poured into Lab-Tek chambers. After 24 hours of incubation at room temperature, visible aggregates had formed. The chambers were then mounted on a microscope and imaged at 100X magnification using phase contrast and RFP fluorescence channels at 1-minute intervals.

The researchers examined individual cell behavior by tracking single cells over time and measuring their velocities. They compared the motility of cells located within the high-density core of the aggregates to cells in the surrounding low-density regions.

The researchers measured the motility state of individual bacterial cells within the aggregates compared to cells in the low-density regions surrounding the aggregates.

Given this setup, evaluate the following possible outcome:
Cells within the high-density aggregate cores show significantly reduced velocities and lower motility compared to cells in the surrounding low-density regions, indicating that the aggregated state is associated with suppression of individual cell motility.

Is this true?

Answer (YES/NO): YES